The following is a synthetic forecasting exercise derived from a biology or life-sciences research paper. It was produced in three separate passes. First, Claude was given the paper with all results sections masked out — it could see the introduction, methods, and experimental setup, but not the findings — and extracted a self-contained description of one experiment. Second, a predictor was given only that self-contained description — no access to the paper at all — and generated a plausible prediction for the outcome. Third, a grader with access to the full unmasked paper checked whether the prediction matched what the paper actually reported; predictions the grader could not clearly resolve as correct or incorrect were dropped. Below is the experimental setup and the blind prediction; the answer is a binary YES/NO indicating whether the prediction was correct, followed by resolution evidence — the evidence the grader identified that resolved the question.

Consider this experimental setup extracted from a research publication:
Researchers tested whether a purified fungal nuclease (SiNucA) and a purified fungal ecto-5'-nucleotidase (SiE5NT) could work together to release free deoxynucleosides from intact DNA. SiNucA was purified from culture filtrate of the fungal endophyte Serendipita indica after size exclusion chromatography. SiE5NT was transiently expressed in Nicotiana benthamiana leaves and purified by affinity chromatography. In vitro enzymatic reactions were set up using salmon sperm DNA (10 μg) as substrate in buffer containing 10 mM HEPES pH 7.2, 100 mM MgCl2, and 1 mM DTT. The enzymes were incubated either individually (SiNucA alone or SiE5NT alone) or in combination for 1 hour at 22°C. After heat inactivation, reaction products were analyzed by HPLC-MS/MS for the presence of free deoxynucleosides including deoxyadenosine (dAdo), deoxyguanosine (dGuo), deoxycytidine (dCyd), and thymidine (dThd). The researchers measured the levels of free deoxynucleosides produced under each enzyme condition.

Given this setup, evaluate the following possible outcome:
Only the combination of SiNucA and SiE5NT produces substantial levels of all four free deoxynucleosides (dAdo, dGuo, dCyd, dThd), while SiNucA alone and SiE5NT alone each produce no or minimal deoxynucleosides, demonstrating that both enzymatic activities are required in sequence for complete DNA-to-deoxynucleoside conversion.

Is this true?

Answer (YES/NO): NO